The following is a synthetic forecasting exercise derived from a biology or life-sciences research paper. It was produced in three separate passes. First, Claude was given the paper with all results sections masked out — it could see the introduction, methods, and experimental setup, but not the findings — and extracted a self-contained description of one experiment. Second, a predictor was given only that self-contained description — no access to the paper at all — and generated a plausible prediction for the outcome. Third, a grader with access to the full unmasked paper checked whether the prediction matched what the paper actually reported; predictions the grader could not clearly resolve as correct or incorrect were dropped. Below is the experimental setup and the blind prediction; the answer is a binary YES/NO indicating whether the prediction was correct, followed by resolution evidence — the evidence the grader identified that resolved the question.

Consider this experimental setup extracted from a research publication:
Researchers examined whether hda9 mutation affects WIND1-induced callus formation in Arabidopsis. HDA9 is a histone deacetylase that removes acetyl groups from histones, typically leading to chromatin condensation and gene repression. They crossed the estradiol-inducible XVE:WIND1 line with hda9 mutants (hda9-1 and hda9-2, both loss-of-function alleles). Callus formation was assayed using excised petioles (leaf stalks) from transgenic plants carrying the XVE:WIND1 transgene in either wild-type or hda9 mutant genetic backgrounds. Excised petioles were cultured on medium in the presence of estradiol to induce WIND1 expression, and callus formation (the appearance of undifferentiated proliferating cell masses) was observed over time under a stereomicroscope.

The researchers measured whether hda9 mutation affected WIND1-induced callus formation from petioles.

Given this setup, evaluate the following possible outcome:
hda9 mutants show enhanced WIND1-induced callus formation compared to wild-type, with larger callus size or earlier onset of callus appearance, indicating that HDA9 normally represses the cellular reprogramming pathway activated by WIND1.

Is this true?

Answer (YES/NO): NO